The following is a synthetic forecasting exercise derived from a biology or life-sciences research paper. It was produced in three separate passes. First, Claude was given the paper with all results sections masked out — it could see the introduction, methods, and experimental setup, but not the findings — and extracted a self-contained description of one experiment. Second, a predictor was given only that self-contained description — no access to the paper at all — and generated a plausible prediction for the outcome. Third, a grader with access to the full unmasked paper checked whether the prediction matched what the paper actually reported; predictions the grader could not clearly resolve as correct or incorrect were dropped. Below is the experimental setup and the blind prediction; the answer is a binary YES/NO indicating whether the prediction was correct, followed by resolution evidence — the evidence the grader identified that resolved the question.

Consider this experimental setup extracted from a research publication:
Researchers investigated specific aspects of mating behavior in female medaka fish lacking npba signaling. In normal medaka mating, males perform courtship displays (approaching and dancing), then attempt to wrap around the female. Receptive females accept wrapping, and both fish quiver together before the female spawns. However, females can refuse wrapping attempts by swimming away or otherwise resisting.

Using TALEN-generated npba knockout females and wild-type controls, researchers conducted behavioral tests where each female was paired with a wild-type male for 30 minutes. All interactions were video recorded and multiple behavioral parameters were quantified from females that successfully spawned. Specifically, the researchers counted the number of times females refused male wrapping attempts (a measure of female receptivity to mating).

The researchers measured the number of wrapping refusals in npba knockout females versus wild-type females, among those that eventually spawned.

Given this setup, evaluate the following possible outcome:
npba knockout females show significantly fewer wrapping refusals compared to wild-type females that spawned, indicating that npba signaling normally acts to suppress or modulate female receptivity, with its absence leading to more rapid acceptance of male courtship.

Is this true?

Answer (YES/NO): NO